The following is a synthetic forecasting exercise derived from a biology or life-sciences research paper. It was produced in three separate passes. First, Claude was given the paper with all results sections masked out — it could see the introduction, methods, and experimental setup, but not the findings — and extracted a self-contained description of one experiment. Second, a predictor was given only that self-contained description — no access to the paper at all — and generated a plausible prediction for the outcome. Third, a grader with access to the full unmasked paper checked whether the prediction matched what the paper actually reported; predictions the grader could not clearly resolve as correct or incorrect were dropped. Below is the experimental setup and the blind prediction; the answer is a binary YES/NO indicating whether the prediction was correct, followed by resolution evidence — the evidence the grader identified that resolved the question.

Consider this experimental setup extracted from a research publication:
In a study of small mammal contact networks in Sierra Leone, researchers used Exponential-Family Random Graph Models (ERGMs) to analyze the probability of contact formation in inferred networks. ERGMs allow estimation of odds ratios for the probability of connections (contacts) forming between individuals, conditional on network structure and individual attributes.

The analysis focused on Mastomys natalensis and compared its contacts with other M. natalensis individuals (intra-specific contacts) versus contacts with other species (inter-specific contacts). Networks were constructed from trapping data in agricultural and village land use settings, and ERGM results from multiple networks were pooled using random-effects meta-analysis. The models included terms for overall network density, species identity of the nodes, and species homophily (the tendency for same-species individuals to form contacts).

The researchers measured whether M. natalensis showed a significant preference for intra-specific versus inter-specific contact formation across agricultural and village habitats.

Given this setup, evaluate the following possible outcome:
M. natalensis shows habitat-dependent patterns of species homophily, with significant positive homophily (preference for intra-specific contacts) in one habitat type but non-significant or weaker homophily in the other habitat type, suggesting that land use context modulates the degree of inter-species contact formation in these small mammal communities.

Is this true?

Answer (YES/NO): YES